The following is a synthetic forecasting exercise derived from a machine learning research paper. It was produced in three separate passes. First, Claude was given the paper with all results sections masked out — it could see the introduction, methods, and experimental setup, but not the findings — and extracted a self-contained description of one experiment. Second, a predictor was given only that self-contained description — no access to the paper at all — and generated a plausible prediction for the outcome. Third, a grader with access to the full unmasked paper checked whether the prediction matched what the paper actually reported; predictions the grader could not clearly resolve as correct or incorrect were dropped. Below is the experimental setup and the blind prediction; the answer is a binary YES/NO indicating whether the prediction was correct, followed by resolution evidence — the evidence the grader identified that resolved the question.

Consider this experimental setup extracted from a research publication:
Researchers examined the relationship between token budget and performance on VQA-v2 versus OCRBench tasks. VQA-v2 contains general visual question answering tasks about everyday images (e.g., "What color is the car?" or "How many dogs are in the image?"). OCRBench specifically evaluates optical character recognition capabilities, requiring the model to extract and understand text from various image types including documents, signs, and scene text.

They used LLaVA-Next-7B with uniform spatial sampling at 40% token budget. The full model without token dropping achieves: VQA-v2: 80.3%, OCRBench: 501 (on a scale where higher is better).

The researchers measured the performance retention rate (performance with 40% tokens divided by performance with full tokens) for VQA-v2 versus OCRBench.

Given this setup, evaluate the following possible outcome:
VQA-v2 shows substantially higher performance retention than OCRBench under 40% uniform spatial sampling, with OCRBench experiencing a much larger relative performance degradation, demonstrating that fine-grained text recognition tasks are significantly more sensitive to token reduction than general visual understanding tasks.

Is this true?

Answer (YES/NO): YES